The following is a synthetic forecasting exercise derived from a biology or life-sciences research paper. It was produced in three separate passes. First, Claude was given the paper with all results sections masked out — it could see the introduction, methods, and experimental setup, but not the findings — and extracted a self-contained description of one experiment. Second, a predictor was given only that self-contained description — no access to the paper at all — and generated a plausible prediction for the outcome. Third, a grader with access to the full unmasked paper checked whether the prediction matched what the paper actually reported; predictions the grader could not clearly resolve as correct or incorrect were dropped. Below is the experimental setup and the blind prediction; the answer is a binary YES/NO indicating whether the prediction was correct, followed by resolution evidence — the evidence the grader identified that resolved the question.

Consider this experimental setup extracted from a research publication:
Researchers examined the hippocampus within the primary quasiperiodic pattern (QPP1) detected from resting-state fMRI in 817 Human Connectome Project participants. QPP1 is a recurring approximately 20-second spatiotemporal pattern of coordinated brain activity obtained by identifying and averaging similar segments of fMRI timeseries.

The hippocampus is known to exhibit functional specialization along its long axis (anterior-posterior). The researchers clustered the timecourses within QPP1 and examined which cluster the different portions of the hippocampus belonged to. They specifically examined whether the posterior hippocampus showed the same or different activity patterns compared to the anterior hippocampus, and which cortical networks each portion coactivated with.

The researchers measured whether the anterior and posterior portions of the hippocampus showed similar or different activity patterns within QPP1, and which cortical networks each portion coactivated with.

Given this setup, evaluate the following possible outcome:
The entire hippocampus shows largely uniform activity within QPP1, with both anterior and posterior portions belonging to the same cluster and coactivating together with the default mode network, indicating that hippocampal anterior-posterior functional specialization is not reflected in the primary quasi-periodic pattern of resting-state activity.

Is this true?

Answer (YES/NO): NO